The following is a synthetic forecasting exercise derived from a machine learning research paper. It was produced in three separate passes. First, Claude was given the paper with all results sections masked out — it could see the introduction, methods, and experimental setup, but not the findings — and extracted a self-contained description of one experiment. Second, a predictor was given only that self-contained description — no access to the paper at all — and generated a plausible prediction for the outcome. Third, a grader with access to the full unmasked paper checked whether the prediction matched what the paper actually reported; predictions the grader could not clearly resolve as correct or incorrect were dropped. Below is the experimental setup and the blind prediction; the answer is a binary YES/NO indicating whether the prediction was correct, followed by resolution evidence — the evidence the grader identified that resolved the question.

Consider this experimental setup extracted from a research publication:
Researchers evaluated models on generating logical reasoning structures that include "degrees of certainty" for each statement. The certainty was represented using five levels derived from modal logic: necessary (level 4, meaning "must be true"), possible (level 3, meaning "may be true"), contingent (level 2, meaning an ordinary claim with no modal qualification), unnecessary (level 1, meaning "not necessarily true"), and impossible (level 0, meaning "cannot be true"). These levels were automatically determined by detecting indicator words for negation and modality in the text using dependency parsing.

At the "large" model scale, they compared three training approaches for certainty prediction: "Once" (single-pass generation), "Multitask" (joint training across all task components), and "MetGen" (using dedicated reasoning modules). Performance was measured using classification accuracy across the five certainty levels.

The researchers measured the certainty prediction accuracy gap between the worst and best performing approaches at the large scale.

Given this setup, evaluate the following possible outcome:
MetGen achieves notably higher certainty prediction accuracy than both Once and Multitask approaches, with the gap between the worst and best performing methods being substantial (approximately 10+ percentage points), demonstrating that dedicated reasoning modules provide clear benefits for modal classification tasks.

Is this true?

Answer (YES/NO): NO